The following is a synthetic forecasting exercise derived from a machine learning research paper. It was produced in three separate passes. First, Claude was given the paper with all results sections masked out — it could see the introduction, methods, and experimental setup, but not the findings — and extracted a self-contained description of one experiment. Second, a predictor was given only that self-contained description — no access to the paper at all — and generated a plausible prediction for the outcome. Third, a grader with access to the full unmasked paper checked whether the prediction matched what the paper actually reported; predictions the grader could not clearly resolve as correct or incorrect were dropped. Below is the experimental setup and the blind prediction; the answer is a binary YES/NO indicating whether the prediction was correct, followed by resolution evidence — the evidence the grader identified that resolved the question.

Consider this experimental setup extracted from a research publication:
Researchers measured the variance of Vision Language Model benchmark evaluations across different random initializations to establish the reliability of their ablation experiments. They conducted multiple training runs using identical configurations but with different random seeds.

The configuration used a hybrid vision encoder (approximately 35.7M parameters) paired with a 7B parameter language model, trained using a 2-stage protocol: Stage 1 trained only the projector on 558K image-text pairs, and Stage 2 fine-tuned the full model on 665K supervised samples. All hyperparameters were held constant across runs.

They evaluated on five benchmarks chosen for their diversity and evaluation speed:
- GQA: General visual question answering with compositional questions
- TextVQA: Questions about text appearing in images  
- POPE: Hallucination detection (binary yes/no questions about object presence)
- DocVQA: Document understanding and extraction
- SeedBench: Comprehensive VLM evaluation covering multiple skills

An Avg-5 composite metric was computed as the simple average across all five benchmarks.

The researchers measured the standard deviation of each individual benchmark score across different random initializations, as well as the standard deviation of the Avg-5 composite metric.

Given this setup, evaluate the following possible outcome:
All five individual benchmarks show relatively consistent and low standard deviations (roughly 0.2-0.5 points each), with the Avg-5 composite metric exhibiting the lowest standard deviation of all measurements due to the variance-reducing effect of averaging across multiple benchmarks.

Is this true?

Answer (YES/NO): NO